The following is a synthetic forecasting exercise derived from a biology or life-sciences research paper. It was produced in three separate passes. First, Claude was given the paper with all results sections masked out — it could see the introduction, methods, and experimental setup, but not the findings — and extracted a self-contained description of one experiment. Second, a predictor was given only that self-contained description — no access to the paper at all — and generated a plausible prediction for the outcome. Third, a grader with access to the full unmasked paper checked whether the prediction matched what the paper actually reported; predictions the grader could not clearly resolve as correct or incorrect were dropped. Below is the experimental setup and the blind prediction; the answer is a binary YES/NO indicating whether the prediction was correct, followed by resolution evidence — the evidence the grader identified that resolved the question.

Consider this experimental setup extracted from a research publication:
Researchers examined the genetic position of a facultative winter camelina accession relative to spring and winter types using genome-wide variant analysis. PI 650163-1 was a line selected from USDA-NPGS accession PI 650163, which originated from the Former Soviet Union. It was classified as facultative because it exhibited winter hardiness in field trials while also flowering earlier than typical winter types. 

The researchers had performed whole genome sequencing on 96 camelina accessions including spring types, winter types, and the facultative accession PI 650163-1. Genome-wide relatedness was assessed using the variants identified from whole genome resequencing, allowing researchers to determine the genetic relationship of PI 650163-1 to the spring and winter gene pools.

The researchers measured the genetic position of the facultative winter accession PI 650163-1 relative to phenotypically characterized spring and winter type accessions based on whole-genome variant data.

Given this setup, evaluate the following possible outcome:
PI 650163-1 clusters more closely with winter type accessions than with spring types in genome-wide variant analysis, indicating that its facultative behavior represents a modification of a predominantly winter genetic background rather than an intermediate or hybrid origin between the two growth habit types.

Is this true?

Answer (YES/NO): NO